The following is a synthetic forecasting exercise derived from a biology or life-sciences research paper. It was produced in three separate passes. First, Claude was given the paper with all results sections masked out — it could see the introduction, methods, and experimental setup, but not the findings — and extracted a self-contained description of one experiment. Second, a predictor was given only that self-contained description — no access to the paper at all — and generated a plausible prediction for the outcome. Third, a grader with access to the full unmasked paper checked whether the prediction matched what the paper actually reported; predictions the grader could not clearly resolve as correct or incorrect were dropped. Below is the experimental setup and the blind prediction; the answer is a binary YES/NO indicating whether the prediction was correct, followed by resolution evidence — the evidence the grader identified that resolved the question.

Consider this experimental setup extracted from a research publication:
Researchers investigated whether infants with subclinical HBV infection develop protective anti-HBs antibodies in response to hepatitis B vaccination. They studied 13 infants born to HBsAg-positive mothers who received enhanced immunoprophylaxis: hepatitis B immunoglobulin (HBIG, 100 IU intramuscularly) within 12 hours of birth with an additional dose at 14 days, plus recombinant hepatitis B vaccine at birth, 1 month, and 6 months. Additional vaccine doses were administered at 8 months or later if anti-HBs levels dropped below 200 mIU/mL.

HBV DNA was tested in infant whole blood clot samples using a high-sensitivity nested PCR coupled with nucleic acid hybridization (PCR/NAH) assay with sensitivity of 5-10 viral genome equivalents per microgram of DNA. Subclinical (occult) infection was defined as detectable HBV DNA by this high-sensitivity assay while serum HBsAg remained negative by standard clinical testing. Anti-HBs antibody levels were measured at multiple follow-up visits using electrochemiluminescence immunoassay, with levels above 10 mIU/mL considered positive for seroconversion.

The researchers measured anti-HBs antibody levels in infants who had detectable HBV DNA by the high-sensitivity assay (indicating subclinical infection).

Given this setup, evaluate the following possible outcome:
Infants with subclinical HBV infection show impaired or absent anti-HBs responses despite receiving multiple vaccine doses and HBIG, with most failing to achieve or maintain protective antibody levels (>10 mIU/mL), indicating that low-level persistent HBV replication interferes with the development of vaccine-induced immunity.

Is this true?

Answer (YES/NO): NO